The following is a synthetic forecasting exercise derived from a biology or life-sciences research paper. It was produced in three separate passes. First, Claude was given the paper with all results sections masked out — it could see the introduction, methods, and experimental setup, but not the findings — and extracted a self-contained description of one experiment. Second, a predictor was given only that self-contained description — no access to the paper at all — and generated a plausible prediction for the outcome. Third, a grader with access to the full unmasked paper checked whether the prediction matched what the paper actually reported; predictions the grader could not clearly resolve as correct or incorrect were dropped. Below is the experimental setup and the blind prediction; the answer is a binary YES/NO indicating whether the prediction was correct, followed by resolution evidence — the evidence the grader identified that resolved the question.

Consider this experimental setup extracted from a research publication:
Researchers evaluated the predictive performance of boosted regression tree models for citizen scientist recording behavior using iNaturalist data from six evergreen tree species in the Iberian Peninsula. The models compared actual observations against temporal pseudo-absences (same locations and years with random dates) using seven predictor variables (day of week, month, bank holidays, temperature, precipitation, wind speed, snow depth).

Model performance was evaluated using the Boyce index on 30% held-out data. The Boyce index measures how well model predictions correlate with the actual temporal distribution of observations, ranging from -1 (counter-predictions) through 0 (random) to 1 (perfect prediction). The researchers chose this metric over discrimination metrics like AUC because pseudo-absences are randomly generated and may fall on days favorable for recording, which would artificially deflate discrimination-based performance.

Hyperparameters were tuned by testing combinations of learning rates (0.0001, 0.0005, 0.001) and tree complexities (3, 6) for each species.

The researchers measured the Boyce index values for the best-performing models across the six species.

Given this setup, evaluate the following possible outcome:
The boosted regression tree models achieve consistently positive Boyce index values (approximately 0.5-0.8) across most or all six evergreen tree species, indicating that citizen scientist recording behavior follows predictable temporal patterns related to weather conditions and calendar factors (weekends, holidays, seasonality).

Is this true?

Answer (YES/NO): NO